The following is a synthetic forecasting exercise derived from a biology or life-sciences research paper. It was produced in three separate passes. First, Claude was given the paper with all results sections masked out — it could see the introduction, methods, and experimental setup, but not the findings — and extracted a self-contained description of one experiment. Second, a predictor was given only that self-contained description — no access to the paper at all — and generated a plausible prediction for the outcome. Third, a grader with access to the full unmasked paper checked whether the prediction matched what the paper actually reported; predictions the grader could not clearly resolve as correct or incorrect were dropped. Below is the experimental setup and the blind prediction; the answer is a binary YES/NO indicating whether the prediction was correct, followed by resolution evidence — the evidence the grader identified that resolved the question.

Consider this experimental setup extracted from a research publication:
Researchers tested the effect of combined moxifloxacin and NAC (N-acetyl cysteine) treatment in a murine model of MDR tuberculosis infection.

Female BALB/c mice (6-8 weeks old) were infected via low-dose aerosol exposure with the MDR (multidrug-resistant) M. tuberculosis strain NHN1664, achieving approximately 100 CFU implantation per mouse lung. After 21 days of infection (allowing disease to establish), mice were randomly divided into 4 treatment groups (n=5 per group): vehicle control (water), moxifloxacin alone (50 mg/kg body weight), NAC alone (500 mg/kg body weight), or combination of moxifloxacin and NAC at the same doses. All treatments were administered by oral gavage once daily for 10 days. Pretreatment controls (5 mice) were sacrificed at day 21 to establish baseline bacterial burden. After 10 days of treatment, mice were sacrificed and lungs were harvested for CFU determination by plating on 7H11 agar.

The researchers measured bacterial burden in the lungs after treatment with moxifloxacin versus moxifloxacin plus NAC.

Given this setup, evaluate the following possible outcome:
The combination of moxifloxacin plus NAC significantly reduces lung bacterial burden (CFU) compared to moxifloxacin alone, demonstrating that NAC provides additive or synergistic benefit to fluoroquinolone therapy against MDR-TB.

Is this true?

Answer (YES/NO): YES